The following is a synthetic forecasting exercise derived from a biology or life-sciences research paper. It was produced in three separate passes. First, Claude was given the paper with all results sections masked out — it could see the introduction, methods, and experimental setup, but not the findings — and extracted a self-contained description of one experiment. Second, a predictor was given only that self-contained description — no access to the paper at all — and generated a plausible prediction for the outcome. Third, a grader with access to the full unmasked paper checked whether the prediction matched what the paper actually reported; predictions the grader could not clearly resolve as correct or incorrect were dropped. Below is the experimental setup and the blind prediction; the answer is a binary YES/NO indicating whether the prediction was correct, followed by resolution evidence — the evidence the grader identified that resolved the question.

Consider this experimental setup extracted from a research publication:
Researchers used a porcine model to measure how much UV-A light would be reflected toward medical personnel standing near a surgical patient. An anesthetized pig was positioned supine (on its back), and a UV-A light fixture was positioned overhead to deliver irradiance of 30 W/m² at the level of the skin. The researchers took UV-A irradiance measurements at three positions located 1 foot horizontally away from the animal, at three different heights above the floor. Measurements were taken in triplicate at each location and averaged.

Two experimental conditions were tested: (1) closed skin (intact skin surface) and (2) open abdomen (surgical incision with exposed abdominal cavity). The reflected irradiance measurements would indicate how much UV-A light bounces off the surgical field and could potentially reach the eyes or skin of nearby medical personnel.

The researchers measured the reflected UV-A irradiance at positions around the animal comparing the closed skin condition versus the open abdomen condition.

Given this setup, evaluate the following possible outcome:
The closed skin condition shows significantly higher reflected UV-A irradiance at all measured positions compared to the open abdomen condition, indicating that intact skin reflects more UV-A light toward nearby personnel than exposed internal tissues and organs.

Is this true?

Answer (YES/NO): NO